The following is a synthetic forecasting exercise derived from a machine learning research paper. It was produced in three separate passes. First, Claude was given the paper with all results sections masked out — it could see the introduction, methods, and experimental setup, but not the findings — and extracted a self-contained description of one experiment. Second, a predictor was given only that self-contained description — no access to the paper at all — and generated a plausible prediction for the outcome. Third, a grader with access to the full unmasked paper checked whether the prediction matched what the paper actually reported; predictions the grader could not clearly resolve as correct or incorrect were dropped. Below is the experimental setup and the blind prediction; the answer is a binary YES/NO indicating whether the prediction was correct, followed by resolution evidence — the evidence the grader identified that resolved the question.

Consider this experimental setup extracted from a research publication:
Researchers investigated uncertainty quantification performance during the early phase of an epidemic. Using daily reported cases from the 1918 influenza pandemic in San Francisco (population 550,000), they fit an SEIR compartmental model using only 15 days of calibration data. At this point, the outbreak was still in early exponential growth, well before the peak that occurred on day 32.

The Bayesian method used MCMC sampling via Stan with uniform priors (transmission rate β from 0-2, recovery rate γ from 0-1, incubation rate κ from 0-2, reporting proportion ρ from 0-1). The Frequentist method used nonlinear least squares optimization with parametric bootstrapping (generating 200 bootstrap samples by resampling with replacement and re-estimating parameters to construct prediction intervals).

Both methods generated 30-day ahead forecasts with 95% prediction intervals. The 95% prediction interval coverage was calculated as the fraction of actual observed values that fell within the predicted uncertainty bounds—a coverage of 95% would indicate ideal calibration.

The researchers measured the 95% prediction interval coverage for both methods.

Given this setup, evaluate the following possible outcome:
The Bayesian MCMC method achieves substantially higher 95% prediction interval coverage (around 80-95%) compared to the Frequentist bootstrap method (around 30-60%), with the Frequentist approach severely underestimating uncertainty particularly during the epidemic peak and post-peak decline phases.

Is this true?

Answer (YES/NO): NO